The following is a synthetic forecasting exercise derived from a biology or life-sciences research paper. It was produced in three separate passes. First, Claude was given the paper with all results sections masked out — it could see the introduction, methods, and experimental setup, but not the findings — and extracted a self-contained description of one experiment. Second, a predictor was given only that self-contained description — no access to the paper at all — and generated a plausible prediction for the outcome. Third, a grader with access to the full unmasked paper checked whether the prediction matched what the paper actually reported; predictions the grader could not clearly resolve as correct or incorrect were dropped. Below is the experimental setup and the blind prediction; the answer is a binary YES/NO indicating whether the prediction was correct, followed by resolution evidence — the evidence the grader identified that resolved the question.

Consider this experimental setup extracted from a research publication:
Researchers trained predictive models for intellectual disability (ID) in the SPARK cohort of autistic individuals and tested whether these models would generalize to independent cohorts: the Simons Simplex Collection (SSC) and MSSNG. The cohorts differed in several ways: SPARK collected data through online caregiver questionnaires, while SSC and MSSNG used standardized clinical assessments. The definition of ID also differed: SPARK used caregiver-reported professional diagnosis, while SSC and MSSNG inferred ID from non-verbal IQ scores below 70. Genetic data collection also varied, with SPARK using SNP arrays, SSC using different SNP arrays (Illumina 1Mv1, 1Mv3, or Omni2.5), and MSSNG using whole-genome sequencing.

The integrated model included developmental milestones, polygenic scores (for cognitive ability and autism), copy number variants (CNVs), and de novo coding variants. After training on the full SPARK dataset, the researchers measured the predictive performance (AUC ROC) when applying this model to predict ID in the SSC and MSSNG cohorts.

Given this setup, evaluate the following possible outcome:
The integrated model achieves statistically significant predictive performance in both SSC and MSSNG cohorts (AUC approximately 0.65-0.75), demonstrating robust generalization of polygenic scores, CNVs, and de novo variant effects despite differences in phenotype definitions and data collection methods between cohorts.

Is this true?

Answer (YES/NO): NO